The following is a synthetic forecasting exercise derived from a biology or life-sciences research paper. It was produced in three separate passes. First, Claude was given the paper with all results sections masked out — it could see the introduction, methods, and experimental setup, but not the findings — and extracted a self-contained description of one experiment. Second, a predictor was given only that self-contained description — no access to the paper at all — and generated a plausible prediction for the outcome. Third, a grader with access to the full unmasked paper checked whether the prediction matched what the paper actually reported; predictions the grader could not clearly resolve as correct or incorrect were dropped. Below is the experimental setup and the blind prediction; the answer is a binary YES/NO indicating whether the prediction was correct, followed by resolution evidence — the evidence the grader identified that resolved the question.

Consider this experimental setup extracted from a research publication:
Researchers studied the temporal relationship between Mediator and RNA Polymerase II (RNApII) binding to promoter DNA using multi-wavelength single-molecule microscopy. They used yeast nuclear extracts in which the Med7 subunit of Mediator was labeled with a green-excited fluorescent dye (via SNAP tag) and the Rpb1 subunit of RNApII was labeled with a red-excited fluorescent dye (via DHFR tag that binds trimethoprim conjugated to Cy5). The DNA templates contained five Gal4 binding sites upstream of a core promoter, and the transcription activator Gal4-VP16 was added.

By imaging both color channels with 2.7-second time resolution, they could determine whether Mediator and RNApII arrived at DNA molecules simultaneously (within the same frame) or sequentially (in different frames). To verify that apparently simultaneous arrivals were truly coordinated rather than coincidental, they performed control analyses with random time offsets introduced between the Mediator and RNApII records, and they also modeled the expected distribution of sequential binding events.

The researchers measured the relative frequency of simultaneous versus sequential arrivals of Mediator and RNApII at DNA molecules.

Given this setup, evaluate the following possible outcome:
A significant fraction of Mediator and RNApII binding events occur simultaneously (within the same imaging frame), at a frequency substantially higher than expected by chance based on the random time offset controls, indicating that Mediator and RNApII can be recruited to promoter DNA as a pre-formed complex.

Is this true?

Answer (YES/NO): YES